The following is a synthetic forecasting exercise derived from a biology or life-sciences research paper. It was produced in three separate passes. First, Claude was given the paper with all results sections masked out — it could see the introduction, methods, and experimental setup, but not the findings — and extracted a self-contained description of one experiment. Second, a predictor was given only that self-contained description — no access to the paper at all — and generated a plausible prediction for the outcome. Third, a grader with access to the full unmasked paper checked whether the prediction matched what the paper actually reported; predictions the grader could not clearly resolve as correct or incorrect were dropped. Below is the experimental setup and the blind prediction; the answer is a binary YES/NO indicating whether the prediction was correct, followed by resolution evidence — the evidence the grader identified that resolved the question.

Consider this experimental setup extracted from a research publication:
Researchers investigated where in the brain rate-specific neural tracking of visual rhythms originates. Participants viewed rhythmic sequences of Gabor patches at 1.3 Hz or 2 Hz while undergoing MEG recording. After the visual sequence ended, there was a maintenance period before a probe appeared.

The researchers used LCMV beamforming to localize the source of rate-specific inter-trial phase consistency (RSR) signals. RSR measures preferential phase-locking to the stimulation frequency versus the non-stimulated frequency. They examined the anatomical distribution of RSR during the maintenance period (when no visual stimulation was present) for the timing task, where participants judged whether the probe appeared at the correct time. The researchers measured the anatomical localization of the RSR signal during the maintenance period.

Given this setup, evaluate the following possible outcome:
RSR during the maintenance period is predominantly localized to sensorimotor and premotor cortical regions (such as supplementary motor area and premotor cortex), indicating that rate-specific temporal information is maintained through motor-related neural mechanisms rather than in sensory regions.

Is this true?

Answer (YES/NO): YES